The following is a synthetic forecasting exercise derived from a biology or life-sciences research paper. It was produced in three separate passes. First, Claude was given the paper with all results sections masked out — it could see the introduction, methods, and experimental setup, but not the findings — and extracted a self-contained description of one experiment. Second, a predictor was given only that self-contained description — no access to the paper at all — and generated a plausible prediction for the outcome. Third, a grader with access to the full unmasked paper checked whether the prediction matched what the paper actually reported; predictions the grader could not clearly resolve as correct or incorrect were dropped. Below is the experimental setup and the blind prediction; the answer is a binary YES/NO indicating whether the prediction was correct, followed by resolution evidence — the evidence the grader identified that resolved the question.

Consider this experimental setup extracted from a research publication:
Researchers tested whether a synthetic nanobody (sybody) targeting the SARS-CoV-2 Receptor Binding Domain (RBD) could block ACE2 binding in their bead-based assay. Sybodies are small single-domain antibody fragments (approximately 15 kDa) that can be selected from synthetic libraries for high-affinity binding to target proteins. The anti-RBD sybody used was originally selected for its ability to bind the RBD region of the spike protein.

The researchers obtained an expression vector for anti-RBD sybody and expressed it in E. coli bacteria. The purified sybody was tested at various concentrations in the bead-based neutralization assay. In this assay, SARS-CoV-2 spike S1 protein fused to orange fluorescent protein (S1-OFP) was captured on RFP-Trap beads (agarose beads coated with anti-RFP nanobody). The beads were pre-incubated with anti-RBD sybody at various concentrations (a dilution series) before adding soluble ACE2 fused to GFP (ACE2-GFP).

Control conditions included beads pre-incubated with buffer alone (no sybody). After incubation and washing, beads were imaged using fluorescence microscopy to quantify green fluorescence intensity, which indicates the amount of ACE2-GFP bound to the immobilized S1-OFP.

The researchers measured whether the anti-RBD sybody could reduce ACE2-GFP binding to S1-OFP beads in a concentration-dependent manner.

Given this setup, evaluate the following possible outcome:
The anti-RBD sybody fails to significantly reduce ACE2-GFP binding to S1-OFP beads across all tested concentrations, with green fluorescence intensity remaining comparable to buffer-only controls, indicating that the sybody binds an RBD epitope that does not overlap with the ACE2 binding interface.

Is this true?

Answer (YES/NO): NO